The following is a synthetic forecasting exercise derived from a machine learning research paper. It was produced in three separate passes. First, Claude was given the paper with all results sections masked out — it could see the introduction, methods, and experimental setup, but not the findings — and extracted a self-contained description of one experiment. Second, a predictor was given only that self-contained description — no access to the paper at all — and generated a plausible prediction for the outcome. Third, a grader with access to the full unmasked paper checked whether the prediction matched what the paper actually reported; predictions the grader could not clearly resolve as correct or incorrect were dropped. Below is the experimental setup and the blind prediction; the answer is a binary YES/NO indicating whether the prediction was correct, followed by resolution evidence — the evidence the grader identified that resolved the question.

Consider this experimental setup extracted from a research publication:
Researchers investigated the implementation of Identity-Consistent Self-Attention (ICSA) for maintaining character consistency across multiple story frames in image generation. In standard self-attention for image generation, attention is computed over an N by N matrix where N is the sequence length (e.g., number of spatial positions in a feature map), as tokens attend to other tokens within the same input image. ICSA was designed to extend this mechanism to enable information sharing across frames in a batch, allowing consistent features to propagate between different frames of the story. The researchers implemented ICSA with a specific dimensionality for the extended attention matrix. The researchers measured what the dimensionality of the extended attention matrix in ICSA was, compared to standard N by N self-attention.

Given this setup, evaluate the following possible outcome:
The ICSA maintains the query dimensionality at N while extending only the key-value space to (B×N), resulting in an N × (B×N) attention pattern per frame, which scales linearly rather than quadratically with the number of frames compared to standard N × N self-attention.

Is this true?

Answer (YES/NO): YES